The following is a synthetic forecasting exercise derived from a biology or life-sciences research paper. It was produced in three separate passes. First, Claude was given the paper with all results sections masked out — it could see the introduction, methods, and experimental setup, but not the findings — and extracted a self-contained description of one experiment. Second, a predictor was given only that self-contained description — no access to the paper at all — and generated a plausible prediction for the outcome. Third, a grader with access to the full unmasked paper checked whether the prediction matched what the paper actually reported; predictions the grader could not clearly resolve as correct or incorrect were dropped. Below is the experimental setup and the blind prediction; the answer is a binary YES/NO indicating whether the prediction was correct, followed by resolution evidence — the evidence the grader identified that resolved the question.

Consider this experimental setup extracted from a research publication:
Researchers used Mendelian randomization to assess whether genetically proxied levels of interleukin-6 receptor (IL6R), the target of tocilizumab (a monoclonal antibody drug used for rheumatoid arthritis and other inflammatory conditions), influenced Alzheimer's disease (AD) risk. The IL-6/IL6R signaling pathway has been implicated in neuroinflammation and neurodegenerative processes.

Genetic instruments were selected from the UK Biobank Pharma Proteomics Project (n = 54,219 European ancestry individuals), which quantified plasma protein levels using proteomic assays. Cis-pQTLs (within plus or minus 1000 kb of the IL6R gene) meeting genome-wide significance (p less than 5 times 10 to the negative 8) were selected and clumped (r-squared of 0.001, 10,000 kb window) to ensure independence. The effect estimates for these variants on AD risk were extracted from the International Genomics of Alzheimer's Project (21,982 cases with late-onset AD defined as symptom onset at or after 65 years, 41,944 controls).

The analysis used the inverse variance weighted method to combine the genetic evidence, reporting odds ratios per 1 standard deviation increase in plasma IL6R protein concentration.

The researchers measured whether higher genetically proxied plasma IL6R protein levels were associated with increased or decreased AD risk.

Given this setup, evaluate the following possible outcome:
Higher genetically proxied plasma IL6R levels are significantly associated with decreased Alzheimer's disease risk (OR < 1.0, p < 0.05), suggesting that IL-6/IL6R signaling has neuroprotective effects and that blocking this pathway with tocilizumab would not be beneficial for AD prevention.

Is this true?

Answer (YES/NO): NO